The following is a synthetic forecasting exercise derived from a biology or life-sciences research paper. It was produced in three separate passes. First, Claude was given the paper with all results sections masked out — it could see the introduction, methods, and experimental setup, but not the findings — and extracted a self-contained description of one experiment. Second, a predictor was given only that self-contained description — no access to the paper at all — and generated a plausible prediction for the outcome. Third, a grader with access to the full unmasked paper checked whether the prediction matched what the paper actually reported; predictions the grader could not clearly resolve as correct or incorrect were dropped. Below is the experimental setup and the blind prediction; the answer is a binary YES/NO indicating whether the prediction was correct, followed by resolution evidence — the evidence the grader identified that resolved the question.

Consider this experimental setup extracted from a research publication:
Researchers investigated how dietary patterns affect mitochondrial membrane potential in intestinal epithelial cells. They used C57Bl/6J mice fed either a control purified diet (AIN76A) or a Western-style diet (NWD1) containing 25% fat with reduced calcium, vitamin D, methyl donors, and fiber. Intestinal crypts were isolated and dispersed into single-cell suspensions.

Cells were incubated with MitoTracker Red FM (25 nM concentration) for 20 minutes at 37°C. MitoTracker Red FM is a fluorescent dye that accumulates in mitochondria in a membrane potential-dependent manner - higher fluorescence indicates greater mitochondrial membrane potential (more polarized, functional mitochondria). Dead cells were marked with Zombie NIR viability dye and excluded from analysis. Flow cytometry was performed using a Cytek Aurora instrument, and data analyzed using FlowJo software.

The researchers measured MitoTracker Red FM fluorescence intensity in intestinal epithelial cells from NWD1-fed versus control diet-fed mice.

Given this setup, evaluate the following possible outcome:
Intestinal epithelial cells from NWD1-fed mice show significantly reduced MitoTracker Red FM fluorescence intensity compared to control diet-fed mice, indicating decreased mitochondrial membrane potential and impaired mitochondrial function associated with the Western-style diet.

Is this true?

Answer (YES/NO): YES